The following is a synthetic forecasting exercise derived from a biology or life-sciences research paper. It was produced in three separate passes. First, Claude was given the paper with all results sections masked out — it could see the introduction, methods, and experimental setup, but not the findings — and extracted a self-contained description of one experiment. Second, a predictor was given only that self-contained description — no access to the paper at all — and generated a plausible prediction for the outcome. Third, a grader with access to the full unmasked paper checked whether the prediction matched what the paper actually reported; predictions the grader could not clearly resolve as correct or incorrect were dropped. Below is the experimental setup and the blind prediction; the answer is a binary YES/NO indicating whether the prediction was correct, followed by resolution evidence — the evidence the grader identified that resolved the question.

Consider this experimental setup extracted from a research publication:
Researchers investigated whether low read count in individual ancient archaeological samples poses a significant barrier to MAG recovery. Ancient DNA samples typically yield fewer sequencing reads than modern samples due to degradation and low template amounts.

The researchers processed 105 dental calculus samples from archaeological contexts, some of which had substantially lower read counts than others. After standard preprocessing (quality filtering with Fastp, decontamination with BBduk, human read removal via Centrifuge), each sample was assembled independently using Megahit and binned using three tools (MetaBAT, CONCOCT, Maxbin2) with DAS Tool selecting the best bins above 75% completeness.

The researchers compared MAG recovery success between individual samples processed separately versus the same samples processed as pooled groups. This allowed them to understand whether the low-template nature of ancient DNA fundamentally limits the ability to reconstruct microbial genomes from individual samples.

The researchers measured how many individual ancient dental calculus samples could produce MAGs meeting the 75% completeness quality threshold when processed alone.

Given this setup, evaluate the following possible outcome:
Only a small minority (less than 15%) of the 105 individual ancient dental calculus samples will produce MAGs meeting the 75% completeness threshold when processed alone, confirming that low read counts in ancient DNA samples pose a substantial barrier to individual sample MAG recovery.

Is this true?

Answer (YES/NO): YES